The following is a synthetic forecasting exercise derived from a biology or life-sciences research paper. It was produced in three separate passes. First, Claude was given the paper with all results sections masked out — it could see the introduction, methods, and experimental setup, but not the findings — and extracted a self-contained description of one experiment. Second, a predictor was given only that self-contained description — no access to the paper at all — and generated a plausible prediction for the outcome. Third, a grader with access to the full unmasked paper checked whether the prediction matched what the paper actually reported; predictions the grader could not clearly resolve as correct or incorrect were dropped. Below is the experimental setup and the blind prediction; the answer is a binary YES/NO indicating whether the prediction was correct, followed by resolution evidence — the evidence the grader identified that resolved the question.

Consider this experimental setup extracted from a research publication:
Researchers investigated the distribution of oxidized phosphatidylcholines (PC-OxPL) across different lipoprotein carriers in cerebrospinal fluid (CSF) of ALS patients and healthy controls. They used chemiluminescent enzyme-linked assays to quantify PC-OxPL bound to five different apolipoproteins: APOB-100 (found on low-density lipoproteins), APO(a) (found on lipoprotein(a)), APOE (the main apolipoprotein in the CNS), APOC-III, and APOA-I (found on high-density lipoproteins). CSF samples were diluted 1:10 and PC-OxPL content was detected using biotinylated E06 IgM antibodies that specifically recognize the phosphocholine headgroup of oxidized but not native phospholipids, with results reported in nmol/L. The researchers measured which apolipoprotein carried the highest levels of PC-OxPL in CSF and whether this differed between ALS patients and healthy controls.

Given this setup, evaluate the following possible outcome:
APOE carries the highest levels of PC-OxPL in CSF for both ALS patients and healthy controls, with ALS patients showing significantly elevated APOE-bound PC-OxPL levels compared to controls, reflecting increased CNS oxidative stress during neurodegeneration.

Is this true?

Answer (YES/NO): NO